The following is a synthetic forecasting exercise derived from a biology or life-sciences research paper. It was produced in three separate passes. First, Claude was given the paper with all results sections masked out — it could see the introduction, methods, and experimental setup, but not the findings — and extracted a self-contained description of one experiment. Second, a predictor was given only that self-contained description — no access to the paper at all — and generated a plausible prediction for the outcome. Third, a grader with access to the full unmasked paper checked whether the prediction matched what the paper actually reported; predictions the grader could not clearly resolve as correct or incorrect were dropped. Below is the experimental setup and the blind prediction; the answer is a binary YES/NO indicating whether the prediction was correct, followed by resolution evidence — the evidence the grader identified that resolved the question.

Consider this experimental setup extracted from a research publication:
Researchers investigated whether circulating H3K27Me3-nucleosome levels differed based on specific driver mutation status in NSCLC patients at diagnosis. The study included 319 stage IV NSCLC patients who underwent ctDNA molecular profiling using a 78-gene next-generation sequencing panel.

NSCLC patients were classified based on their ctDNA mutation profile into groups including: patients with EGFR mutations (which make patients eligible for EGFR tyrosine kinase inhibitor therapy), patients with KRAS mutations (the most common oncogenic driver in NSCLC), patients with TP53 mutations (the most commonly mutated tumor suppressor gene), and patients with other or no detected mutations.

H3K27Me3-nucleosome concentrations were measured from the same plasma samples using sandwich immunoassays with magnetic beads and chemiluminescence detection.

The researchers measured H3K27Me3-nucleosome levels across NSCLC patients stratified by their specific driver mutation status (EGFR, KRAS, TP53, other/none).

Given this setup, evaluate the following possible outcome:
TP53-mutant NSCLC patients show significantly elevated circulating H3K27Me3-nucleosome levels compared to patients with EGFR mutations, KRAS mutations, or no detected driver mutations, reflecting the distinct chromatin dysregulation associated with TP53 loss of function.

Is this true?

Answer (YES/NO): NO